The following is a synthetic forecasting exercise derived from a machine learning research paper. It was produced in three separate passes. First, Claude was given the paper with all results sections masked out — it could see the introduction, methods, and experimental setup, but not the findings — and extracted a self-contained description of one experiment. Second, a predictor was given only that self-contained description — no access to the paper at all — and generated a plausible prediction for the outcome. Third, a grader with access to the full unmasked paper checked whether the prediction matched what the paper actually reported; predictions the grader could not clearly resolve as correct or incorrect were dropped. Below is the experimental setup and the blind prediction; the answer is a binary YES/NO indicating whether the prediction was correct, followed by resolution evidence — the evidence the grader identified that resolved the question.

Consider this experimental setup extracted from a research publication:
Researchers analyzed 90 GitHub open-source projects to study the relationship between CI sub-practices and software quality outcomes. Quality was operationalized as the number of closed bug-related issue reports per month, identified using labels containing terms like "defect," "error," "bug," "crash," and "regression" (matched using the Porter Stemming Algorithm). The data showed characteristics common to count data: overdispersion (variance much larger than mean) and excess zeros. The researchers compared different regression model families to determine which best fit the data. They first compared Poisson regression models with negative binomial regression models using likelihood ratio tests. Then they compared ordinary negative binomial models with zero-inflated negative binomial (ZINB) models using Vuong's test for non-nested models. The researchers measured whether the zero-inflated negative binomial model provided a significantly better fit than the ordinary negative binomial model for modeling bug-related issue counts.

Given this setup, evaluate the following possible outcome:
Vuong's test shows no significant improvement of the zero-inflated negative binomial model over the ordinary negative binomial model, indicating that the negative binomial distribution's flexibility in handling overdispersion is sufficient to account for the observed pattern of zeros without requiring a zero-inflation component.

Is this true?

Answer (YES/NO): NO